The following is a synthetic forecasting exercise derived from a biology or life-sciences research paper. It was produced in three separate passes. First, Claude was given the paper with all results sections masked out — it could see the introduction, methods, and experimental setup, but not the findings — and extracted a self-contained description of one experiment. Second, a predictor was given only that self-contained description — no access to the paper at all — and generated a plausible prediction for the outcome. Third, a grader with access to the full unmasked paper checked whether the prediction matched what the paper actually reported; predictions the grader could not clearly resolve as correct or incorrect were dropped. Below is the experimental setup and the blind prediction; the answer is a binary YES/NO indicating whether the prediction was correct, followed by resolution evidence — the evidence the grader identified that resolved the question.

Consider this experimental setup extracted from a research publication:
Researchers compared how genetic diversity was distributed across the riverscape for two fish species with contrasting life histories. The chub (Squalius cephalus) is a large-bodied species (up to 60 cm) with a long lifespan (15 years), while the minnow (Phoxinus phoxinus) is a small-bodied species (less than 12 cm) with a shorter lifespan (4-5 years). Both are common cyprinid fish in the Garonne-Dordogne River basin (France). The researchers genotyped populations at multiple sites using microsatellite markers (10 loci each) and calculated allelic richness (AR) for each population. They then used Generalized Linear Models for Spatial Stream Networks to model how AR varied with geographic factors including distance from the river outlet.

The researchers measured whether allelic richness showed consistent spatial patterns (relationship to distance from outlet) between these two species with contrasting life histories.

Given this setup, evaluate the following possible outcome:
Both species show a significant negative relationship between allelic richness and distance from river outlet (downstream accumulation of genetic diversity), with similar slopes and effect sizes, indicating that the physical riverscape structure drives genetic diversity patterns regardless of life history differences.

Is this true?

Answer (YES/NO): NO